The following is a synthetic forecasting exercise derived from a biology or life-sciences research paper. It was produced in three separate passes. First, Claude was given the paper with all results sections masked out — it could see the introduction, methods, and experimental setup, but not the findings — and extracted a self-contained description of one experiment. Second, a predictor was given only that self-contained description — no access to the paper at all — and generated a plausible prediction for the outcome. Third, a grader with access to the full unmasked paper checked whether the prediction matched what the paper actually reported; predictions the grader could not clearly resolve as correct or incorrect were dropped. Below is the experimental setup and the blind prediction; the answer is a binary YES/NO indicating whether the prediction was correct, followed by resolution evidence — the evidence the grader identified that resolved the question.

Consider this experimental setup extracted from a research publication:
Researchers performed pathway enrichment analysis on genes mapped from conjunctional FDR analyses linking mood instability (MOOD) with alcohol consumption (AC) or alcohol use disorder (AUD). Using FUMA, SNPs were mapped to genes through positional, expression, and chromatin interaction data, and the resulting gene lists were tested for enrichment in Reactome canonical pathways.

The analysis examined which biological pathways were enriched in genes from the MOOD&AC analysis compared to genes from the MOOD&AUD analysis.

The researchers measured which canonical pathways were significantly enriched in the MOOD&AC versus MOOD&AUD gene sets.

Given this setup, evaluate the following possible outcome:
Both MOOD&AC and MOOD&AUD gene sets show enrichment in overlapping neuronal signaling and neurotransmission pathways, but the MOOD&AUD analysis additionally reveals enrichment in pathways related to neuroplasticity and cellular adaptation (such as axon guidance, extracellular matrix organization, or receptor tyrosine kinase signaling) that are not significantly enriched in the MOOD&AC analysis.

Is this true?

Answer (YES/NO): NO